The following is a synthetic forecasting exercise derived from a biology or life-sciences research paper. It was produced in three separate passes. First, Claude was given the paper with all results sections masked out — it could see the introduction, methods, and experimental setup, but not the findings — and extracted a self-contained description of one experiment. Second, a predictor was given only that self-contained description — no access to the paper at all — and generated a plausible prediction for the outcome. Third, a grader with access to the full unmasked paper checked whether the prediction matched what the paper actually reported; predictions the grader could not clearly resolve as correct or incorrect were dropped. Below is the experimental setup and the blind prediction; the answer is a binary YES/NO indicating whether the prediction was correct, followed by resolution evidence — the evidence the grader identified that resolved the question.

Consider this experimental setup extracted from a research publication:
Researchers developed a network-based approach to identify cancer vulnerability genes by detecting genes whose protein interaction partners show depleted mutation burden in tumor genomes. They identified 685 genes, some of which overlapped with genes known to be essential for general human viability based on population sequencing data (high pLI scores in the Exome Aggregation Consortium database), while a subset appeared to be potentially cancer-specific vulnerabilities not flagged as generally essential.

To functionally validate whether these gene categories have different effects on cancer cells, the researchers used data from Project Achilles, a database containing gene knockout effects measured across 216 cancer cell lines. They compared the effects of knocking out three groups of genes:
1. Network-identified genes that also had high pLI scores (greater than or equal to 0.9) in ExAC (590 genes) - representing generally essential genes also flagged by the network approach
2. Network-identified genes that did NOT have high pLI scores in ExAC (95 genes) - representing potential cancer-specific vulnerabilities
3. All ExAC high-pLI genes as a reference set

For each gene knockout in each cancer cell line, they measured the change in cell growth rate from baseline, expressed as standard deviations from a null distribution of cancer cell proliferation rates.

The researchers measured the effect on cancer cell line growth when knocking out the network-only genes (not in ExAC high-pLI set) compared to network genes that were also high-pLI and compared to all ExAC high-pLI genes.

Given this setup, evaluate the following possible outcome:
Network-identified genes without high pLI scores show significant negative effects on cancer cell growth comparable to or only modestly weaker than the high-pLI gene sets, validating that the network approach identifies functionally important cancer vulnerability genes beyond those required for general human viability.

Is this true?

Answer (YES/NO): NO